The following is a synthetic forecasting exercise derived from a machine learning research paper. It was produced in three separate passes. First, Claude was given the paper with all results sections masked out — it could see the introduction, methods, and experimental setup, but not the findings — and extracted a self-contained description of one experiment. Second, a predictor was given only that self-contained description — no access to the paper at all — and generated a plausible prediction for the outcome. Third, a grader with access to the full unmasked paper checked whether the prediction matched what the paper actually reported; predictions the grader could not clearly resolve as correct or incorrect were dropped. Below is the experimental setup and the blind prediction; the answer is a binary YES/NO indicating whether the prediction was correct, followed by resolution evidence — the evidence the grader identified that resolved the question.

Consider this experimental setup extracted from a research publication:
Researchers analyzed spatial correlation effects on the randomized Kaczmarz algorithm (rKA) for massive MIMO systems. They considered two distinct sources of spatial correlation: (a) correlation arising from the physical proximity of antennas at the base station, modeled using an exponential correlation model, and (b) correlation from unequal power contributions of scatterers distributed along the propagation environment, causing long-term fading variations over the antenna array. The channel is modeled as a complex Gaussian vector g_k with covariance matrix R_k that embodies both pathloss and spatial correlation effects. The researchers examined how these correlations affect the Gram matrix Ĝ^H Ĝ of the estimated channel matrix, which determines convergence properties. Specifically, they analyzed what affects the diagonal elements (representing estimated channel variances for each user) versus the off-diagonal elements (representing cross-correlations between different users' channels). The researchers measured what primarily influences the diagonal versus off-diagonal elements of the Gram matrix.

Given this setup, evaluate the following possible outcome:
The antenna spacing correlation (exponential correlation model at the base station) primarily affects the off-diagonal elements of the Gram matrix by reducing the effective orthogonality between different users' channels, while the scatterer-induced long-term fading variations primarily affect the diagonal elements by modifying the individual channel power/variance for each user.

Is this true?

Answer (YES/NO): NO